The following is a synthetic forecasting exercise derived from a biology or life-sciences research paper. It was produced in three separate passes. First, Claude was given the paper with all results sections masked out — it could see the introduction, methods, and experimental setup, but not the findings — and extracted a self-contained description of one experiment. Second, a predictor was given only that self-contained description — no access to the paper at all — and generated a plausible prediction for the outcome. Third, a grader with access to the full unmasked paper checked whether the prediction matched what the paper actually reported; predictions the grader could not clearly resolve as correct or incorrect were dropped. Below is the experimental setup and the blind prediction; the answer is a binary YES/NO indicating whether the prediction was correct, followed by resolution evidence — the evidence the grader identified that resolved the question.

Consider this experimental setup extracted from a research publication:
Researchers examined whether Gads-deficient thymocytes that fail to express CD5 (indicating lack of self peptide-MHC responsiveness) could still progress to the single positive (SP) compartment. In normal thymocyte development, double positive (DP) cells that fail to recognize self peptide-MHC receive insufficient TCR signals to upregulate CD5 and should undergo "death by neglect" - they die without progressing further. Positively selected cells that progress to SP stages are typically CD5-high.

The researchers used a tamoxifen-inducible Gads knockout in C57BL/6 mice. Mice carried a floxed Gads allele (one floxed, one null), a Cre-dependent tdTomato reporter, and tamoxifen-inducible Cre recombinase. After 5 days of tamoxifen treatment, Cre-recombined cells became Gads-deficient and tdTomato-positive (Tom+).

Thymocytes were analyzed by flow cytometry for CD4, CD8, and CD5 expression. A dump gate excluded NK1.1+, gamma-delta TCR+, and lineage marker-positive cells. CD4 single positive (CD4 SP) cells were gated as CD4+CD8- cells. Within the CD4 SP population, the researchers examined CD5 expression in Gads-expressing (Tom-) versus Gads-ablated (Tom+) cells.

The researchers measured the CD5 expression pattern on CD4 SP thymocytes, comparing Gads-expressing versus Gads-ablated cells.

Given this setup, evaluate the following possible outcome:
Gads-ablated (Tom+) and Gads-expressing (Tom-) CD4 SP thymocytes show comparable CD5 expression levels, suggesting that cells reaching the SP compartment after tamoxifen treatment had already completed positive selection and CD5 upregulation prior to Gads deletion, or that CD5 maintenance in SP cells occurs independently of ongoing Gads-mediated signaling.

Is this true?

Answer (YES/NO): NO